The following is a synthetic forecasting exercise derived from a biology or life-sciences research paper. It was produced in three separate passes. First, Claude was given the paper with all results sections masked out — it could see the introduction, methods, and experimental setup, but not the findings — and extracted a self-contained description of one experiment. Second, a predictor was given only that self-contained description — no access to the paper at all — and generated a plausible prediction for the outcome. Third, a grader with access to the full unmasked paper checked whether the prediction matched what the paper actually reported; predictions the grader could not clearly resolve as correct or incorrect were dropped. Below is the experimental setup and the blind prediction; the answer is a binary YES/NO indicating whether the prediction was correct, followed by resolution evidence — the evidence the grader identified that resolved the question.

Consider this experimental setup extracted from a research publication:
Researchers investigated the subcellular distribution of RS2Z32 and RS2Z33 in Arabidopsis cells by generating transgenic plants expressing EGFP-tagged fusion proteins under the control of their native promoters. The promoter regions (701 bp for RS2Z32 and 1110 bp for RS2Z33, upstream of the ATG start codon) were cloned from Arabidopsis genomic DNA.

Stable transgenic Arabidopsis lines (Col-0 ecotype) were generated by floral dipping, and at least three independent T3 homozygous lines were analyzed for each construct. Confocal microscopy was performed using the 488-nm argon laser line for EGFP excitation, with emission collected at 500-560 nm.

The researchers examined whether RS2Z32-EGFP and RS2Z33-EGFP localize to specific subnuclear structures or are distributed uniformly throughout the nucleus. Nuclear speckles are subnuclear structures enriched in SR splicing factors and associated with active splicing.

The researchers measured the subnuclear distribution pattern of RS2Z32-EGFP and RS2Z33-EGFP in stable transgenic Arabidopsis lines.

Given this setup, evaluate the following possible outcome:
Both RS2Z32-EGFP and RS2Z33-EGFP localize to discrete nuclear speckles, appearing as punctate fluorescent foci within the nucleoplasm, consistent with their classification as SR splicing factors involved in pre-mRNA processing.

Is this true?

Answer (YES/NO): YES